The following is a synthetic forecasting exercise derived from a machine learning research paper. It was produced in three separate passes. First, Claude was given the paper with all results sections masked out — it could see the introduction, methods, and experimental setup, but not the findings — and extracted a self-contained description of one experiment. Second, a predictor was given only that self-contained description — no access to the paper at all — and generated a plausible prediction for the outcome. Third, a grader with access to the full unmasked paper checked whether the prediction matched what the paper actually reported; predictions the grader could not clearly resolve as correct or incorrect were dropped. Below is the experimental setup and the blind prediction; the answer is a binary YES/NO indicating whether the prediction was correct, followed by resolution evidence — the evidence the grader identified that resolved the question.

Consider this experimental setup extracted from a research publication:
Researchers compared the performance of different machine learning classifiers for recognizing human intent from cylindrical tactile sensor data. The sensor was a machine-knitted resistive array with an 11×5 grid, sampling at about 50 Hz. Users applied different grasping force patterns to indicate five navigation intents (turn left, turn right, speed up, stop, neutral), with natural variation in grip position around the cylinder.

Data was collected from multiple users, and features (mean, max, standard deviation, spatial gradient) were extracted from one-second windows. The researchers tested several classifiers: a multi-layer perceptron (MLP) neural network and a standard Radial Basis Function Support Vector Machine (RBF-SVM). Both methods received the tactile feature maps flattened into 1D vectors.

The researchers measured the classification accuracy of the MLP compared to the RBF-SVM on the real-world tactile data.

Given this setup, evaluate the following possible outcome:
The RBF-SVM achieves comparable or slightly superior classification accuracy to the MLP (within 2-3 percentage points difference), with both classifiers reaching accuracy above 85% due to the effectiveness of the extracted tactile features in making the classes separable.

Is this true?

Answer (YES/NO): NO